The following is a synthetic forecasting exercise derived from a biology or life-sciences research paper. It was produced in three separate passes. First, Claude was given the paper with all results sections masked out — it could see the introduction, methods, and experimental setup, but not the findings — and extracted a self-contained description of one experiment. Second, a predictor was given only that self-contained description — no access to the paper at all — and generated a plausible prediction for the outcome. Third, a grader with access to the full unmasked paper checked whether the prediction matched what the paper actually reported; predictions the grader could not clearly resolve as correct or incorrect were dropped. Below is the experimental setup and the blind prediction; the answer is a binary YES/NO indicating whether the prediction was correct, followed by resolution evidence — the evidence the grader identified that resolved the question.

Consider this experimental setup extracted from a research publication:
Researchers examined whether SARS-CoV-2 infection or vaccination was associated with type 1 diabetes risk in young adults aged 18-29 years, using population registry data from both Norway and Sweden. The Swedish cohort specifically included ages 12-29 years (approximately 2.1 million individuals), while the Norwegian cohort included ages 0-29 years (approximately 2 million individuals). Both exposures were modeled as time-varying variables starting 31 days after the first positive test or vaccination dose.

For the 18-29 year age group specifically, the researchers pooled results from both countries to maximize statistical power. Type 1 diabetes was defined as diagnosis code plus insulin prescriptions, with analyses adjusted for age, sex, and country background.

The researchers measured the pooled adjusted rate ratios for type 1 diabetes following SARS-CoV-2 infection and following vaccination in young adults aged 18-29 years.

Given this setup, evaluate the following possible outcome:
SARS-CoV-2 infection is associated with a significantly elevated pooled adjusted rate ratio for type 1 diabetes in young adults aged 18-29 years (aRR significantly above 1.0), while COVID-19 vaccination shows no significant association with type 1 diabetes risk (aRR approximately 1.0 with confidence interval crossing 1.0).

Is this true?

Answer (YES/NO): NO